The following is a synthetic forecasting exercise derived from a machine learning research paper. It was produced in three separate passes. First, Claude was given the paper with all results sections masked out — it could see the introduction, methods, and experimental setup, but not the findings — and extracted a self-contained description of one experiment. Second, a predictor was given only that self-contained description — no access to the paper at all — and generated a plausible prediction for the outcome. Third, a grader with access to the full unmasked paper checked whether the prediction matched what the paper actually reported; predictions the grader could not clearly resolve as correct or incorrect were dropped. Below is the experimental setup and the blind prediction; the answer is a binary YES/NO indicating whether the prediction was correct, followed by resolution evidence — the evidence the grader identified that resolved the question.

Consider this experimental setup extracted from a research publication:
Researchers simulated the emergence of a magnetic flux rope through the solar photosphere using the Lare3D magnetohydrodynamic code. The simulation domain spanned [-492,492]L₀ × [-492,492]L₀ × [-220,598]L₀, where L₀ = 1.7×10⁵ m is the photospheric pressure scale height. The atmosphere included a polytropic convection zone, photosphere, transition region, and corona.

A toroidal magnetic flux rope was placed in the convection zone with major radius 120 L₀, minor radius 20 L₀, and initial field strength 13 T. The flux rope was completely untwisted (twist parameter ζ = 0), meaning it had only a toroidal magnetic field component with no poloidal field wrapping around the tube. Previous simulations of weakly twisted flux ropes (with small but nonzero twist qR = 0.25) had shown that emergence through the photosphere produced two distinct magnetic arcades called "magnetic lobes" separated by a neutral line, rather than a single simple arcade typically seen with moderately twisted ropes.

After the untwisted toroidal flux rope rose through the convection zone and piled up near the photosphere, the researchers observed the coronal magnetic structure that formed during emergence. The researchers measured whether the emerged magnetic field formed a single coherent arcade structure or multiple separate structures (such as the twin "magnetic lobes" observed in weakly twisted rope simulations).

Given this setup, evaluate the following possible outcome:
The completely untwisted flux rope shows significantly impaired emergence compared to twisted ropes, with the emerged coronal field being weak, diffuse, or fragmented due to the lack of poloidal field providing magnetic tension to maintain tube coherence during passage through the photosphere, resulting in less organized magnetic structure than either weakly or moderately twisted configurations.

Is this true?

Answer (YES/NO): NO